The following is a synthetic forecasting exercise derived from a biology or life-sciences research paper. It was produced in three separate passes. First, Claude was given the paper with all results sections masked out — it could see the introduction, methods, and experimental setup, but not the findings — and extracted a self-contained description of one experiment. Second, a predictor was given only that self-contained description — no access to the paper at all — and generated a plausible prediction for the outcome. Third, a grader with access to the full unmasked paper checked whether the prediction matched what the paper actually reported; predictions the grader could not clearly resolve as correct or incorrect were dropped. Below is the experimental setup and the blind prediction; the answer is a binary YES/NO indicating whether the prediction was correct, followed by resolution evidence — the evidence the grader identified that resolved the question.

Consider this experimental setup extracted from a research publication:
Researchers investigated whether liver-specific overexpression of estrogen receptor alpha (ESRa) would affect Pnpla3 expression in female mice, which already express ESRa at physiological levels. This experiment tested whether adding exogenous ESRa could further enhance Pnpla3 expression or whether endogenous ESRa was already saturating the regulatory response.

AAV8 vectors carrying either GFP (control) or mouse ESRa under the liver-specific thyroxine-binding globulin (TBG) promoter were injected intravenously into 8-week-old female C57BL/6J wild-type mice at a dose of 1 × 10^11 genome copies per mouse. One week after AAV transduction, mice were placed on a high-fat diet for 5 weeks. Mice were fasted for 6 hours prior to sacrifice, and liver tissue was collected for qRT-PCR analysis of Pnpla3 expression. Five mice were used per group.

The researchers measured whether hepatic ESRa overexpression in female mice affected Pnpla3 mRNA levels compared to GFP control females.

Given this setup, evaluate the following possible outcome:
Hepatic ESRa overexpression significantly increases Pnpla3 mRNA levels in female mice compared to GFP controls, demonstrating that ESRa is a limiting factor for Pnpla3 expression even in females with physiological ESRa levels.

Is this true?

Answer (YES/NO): NO